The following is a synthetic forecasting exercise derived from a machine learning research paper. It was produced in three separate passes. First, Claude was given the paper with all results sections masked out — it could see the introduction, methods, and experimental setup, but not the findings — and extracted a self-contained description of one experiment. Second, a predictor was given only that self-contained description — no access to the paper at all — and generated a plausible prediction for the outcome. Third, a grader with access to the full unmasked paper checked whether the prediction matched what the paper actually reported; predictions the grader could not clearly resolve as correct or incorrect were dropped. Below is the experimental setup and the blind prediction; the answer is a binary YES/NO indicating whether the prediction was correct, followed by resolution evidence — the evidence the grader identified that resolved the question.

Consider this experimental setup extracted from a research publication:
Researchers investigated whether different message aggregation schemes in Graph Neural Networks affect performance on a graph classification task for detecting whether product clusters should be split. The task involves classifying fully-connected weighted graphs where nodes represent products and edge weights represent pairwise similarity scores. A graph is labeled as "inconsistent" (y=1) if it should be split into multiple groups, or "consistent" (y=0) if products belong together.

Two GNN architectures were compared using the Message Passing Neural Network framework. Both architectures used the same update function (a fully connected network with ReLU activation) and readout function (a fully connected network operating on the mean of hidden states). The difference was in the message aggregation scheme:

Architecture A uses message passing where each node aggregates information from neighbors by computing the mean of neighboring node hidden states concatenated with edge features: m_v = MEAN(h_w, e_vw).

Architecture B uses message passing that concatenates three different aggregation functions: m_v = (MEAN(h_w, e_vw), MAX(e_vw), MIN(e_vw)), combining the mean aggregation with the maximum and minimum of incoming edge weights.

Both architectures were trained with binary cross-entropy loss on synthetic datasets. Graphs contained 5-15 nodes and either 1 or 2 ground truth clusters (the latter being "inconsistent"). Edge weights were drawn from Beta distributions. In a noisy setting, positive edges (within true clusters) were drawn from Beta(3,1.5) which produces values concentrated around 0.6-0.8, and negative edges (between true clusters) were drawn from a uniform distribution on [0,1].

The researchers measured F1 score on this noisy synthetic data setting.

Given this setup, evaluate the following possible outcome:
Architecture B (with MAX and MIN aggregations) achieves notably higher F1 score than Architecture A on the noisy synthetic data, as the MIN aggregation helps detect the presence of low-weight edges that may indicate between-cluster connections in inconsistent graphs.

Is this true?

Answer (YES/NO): YES